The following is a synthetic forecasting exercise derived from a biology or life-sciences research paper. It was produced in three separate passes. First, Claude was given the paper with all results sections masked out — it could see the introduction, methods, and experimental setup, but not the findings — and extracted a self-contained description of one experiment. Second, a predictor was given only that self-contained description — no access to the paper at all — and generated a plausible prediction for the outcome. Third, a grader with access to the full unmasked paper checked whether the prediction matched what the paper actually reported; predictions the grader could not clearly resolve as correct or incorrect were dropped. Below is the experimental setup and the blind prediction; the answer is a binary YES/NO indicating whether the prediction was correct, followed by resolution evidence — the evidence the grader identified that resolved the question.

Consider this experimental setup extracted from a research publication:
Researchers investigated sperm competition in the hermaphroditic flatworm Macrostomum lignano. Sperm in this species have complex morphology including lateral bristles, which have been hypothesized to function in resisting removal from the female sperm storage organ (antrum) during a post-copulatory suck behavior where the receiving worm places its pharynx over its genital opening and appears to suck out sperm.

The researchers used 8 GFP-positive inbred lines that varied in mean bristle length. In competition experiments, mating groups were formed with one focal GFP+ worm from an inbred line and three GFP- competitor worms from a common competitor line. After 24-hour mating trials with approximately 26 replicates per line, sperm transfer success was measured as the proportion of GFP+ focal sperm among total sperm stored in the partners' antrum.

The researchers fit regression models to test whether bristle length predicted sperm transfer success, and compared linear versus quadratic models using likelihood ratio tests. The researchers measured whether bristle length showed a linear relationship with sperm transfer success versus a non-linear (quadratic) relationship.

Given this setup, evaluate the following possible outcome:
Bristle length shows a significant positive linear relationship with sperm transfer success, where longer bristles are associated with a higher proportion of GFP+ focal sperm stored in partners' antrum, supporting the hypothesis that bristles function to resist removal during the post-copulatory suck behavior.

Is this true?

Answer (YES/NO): NO